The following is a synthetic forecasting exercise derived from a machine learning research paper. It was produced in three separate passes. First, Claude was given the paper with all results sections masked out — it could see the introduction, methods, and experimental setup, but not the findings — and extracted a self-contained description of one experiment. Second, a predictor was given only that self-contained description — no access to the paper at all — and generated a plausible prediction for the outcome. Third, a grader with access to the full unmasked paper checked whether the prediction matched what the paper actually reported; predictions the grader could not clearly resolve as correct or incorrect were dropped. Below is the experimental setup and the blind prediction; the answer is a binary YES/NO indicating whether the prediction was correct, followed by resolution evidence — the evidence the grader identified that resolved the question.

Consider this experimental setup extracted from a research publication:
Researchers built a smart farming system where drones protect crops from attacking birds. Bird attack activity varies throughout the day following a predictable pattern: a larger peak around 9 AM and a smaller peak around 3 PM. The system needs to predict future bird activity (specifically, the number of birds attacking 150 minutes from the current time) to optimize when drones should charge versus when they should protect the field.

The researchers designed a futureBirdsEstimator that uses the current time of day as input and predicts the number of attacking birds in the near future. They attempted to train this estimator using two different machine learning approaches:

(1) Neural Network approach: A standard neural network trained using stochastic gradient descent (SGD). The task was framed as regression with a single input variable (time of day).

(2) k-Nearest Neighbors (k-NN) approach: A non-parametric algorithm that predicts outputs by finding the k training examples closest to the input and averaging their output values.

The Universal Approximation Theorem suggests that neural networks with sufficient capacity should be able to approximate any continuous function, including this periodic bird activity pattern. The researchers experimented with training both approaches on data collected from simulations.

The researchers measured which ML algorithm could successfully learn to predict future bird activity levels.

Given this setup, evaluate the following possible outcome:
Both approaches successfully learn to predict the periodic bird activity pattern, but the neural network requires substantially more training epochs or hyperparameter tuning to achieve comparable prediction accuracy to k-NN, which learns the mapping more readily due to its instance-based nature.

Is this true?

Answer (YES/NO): NO